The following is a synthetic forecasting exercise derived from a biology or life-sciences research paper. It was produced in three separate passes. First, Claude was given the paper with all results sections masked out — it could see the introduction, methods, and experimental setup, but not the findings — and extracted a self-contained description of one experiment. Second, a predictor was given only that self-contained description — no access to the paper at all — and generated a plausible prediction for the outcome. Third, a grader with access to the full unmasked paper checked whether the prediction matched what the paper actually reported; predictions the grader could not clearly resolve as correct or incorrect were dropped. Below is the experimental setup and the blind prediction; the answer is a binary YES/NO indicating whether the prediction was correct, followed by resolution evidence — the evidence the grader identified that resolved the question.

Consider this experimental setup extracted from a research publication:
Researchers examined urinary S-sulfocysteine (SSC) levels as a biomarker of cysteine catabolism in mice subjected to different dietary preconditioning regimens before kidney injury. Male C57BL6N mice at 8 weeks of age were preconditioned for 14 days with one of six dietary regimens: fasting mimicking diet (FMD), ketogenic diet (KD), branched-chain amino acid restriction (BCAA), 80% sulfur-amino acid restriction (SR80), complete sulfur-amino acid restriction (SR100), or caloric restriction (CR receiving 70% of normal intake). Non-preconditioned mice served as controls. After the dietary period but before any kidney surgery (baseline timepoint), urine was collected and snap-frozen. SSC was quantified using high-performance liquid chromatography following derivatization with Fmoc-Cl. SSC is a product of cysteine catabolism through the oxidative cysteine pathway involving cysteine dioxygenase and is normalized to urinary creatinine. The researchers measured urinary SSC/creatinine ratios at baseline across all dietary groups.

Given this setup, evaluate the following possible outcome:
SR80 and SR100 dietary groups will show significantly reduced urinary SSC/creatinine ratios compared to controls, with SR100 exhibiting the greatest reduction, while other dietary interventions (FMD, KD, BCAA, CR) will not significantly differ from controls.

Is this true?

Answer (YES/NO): NO